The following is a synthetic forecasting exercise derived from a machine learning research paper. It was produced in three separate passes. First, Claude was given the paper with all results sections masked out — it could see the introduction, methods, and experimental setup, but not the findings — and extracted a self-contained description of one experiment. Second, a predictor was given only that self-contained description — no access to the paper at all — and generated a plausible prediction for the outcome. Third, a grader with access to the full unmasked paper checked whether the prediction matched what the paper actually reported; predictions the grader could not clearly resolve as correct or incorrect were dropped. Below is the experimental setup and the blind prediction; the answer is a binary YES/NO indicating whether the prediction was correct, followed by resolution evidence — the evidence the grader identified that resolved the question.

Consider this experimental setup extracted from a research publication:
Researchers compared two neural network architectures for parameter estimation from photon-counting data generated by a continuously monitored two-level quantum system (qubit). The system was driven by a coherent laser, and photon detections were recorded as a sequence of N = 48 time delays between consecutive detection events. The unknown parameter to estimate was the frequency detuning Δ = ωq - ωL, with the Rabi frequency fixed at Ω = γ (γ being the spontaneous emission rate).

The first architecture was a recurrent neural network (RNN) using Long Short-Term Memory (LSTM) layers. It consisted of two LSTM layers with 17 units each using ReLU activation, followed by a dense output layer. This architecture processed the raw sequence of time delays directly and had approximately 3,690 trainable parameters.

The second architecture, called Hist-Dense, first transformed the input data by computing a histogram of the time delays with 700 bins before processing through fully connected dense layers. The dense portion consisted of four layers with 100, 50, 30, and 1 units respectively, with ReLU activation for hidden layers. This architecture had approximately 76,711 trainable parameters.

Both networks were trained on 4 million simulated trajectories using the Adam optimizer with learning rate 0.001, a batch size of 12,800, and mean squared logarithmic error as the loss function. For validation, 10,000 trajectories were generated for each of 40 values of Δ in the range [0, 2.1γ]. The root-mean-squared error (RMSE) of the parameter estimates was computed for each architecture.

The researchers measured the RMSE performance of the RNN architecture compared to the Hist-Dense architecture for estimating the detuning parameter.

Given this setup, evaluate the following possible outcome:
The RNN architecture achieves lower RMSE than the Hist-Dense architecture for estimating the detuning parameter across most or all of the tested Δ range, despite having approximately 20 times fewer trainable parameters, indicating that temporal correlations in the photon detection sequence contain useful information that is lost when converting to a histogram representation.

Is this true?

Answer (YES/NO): NO